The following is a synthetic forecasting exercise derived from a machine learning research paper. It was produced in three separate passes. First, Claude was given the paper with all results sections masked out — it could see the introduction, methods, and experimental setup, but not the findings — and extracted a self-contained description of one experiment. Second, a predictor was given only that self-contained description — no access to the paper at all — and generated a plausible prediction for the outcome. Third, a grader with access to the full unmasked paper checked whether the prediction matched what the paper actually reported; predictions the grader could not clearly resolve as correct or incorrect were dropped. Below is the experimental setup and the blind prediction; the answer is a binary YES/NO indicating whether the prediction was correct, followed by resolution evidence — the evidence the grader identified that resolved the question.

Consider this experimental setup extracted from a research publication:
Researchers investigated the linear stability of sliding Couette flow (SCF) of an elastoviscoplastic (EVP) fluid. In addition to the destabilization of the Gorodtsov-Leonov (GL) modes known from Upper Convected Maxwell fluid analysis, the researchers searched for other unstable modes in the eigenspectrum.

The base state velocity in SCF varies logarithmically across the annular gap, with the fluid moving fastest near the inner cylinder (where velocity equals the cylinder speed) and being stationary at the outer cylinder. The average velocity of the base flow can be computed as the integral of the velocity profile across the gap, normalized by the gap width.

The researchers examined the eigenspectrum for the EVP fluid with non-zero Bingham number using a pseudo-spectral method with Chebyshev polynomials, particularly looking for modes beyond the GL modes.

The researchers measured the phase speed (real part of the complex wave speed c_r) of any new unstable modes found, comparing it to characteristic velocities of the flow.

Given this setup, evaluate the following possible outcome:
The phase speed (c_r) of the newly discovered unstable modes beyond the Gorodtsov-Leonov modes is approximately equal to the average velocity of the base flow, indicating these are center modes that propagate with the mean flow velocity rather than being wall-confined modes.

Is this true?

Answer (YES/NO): YES